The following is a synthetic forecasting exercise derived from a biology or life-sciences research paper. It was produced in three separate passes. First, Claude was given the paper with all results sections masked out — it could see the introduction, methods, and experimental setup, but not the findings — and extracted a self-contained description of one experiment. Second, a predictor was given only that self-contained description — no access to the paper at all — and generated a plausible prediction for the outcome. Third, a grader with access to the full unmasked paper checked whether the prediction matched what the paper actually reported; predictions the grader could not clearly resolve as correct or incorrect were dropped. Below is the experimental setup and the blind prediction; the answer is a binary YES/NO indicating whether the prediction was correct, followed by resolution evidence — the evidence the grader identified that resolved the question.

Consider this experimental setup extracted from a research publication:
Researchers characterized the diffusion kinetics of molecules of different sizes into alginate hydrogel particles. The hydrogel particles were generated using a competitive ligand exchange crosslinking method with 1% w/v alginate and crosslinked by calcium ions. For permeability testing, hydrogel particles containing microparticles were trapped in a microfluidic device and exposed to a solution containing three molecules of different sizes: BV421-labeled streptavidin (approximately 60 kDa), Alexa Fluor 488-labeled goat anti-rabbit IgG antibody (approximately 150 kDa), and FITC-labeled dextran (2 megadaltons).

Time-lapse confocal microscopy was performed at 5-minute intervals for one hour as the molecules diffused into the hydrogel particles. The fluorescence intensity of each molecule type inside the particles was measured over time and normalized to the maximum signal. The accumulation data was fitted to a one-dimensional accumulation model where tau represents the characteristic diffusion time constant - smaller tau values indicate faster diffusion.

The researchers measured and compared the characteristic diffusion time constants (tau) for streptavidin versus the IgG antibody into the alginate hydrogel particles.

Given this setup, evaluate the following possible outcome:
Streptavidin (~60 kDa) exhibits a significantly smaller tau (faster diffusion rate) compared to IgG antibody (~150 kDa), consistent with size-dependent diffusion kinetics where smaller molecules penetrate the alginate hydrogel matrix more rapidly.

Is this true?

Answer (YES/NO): NO